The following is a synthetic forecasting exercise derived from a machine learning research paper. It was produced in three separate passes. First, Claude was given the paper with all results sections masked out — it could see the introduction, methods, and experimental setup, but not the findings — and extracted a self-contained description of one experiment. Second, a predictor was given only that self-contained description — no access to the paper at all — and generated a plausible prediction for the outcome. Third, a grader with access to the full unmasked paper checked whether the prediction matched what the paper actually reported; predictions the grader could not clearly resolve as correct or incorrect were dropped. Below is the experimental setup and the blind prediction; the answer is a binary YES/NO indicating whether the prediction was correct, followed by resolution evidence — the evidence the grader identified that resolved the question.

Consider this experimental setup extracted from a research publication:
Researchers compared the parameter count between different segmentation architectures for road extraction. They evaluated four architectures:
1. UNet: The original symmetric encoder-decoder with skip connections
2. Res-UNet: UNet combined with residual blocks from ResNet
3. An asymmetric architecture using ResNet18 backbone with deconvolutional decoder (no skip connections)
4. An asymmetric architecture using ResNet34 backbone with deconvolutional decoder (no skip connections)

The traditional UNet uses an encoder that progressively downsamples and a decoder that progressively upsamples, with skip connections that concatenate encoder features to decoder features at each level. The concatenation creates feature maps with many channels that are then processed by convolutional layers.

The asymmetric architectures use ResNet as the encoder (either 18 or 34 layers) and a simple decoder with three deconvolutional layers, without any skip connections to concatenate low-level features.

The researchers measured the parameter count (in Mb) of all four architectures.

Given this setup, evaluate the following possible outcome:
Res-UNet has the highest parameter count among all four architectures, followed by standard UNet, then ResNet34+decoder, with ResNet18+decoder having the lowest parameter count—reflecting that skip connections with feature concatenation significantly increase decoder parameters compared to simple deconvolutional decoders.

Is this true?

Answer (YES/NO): NO